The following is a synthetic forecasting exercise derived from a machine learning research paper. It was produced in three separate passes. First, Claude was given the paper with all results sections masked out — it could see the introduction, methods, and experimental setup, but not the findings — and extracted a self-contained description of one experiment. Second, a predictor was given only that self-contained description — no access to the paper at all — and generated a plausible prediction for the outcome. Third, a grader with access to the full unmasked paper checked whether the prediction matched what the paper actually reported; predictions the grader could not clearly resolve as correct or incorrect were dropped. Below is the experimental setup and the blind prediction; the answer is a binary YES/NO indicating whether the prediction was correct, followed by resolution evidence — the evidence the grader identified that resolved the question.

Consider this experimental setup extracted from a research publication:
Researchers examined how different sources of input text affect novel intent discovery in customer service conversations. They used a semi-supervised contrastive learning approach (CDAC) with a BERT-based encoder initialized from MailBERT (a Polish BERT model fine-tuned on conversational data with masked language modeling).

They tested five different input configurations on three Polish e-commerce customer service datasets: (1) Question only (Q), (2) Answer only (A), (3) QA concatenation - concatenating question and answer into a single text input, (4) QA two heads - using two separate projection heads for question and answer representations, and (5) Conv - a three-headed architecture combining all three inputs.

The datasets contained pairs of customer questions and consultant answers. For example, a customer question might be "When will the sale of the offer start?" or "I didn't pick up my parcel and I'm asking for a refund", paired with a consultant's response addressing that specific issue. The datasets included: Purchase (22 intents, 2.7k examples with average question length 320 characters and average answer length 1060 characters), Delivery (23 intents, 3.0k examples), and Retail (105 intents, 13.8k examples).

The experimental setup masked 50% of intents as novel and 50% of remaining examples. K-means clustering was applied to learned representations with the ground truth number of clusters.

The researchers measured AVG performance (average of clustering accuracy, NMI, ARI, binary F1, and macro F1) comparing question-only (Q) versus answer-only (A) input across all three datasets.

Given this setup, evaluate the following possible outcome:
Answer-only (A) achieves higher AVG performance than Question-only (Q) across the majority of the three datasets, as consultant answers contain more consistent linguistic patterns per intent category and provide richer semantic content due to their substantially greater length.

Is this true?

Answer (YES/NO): NO